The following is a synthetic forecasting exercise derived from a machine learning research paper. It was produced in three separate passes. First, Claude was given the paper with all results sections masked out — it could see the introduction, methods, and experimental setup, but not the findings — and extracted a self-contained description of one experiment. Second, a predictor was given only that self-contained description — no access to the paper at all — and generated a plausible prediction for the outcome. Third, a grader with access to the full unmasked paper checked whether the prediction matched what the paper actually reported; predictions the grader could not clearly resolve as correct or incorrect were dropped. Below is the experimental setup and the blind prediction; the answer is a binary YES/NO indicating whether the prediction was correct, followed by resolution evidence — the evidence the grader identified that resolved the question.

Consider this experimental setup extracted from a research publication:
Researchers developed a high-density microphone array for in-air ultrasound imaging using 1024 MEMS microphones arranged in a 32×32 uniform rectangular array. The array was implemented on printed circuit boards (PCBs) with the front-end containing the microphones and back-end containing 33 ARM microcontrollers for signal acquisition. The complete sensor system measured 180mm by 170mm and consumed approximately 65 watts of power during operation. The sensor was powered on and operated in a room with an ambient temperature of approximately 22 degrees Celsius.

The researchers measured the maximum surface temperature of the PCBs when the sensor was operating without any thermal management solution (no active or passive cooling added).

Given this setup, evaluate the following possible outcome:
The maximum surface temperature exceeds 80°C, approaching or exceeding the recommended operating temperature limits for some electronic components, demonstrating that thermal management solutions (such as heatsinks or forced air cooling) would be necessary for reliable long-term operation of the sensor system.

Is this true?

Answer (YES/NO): NO